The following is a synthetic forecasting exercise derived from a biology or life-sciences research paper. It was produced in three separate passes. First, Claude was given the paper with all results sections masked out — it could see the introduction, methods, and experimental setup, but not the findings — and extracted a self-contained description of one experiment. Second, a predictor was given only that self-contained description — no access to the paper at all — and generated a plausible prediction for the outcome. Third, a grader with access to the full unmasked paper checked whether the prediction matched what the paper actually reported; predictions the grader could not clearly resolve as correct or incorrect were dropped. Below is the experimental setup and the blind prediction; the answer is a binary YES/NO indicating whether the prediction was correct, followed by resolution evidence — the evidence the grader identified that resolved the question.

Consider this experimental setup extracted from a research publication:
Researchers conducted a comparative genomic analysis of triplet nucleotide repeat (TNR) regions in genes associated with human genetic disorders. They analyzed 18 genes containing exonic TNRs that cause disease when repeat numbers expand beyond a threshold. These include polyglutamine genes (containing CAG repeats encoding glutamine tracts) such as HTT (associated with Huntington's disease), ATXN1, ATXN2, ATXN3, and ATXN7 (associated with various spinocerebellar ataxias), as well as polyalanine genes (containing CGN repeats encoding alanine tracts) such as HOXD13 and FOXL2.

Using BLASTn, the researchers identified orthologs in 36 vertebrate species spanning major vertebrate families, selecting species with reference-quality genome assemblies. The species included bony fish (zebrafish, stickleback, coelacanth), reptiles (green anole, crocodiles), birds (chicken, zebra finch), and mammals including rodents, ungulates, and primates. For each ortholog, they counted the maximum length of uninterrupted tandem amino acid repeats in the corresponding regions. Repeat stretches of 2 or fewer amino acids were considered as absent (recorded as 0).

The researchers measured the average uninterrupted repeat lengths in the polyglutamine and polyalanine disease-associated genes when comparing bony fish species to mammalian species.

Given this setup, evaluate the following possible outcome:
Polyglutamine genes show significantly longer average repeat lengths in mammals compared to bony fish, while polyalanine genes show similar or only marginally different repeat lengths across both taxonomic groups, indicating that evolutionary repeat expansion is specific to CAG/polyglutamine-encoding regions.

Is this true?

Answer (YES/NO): NO